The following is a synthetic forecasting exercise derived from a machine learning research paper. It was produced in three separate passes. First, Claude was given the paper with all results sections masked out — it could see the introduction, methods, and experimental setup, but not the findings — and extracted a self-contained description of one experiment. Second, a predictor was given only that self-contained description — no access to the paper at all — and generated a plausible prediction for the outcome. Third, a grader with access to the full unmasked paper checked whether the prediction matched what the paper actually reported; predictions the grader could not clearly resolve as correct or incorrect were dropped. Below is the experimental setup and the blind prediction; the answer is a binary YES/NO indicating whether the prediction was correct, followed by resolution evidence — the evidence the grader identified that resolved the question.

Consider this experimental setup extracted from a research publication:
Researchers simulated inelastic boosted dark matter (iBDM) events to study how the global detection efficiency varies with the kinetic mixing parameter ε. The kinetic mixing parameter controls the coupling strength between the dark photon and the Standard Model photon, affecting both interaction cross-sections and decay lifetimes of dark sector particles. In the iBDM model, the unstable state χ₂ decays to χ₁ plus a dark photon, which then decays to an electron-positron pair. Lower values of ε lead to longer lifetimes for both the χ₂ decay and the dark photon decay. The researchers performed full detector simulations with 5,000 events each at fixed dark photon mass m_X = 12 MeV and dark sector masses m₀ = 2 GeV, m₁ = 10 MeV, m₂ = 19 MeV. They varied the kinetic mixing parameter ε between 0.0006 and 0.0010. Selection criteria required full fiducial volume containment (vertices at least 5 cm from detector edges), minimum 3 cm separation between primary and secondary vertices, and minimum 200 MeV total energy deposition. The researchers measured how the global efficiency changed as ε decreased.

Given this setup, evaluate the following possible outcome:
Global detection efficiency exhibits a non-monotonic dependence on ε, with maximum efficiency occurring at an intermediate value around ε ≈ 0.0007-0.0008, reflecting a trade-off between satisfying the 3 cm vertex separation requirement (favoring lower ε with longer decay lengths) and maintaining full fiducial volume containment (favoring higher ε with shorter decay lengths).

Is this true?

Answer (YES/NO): NO